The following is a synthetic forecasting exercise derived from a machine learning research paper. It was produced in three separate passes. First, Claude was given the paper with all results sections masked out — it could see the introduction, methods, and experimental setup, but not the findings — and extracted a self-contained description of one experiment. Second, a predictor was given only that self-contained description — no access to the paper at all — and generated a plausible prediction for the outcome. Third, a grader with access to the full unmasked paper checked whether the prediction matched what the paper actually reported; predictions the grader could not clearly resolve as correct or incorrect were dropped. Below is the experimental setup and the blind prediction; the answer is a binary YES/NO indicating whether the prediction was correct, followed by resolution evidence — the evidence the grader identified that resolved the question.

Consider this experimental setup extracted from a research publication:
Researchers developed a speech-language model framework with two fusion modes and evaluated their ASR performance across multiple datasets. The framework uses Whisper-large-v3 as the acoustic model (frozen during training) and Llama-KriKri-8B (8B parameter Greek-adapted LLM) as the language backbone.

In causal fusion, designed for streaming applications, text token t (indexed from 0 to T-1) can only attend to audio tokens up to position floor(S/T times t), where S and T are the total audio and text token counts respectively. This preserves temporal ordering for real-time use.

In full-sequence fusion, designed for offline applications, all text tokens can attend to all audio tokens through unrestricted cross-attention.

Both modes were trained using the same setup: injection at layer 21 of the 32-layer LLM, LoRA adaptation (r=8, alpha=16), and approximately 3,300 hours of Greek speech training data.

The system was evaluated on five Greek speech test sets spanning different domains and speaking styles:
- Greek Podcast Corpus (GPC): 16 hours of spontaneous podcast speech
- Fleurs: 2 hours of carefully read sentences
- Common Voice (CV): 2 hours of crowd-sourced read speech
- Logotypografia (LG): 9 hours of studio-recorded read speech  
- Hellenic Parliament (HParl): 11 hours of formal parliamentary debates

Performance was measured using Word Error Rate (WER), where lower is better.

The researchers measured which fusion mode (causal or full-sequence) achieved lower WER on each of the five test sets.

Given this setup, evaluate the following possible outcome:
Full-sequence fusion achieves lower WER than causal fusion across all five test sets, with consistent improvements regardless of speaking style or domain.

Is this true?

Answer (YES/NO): NO